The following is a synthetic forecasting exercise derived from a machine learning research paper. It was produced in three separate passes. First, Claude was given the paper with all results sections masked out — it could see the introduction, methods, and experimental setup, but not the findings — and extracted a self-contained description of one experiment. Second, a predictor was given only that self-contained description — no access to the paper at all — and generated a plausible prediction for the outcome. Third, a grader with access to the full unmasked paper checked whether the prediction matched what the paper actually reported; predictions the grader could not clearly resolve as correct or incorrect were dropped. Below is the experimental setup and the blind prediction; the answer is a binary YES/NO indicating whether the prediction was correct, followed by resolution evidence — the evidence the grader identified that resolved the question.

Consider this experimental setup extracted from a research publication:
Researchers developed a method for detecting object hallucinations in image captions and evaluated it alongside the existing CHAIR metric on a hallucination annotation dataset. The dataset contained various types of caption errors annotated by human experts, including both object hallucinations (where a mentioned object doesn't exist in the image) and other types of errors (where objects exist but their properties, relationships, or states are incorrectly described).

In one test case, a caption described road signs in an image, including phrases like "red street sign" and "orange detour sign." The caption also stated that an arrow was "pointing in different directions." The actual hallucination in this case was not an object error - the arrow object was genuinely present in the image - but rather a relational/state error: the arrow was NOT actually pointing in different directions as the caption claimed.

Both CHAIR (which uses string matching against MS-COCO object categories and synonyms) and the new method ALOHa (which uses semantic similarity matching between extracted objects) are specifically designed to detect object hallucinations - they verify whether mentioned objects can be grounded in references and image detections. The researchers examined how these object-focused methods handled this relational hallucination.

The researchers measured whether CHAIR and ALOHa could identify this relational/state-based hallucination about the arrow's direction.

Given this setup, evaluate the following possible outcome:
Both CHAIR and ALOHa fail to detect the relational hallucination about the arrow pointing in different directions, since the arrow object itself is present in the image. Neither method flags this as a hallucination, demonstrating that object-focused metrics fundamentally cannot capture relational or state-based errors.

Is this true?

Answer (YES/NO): YES